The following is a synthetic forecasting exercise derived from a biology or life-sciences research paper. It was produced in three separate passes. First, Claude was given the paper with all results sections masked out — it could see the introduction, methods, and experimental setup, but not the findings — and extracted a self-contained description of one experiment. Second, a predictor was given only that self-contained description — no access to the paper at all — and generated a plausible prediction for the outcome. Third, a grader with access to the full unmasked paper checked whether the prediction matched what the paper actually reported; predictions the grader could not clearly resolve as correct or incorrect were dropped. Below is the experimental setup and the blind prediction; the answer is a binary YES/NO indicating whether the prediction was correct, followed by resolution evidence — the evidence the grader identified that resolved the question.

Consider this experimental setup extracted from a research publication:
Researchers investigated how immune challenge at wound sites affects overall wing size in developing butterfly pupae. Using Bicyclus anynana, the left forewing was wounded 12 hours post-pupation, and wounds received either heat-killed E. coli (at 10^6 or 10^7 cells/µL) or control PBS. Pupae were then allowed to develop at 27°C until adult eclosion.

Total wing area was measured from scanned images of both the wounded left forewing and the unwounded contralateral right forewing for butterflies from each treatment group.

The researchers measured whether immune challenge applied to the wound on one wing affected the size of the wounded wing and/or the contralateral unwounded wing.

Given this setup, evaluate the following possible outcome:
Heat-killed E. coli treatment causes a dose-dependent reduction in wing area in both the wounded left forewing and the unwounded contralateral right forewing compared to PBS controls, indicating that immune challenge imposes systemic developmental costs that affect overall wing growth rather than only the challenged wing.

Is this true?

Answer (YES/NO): NO